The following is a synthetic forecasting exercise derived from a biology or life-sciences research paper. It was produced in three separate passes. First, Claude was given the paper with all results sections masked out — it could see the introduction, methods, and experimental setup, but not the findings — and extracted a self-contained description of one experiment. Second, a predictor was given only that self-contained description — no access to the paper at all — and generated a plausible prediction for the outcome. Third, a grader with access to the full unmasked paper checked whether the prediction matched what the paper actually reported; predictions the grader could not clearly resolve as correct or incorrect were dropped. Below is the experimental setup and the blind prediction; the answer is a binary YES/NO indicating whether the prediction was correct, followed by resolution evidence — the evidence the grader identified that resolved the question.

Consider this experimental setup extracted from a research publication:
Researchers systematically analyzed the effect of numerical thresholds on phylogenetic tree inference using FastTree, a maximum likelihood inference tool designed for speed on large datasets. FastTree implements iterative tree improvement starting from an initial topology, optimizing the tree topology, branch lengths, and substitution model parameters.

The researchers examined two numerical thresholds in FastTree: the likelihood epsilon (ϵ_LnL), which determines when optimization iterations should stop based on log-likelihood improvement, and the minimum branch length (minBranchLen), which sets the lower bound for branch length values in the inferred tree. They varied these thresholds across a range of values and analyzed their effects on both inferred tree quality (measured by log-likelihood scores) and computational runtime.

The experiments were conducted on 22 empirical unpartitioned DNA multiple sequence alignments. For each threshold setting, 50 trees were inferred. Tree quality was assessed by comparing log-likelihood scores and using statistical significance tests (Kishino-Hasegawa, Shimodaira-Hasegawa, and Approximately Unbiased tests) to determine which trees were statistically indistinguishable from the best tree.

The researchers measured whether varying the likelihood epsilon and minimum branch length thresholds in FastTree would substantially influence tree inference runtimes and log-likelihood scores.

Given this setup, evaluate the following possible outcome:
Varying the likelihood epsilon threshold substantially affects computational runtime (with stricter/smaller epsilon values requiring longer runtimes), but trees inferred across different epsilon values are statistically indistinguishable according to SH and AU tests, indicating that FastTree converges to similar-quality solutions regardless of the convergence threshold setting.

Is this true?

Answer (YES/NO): NO